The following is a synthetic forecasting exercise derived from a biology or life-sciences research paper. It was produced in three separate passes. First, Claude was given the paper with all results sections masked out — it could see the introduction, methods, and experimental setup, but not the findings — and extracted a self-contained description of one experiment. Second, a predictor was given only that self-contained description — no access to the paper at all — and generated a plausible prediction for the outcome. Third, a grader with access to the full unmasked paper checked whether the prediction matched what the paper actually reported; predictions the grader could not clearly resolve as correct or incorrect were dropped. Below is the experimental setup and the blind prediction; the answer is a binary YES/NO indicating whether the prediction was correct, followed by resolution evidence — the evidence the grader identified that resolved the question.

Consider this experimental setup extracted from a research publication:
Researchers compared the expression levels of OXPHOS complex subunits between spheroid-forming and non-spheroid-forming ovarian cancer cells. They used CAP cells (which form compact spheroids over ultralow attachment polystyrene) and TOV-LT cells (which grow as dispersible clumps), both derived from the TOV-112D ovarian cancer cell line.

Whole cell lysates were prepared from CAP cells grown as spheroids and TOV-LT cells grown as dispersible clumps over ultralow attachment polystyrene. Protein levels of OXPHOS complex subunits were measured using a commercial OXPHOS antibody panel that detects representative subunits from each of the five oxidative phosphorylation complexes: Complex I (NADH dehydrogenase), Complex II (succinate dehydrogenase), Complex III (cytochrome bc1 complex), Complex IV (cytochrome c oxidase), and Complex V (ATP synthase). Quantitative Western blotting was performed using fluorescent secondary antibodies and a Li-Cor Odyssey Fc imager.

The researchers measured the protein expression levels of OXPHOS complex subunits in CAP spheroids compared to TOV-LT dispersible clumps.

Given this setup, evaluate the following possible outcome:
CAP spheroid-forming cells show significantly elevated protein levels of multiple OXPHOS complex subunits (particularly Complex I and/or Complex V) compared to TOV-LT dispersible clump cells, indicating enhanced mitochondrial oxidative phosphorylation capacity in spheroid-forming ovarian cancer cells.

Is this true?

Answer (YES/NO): NO